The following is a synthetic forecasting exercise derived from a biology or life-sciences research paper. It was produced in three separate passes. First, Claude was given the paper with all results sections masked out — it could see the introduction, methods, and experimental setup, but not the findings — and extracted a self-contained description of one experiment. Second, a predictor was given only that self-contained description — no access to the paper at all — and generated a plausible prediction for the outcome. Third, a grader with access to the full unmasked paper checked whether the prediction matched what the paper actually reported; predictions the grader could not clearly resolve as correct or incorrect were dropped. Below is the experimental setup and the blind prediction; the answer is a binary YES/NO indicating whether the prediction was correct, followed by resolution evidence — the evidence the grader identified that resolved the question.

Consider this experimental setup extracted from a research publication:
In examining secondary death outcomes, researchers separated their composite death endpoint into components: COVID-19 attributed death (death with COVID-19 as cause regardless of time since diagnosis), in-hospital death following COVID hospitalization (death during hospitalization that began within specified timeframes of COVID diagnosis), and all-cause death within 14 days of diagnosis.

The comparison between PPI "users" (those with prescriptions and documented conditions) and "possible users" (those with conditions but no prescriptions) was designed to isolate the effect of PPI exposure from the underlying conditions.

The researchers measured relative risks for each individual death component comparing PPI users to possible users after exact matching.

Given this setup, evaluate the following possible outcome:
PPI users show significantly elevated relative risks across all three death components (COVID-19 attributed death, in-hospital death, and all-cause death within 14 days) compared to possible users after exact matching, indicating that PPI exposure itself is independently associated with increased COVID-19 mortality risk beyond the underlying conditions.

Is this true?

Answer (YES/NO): NO